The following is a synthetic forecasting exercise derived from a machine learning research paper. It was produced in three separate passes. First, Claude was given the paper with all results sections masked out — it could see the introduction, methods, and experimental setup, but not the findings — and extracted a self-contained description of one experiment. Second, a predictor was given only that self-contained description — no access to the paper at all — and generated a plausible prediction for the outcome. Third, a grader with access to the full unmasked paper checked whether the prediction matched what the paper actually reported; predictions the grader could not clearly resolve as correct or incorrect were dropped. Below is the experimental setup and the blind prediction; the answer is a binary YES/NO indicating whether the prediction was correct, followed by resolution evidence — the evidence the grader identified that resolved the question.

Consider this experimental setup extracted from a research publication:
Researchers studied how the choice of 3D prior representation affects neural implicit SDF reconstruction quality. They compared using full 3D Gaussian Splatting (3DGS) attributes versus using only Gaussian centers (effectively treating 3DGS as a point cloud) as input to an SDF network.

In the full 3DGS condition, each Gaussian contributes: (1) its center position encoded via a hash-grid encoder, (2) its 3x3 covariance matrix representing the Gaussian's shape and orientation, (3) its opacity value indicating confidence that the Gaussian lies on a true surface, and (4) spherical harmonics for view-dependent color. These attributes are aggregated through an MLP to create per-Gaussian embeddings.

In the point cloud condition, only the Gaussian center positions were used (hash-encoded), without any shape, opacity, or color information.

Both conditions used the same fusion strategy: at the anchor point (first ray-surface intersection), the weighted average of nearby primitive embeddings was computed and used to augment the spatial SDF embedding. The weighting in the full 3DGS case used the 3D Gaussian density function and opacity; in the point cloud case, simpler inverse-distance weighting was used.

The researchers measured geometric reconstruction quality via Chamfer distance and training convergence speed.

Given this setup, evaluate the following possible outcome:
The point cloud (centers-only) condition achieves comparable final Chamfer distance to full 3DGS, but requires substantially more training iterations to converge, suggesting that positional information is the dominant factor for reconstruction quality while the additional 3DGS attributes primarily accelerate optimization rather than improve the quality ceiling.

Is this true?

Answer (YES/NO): NO